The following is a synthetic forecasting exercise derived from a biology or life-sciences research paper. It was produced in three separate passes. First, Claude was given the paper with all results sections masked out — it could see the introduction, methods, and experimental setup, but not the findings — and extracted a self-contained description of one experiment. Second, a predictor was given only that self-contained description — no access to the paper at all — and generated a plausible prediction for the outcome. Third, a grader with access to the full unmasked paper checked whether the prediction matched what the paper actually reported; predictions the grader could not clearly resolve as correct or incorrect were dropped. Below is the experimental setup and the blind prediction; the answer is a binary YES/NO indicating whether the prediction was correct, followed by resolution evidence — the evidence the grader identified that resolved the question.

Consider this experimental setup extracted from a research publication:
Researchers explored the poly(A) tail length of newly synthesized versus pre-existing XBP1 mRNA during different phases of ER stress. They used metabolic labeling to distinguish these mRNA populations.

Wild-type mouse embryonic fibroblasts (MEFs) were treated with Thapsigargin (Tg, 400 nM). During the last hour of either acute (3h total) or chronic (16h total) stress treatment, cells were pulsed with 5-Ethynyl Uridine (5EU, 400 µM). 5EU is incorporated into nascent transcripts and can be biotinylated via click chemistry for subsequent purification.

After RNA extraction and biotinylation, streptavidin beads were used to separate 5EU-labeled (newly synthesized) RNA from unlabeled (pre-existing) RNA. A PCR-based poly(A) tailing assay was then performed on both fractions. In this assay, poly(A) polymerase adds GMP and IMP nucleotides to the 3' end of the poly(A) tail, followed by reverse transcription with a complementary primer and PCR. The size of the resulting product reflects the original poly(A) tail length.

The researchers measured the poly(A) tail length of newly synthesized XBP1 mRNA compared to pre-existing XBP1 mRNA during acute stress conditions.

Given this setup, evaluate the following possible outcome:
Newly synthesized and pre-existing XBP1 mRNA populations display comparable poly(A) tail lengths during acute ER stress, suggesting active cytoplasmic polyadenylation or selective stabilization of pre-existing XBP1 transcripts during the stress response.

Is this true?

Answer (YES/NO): NO